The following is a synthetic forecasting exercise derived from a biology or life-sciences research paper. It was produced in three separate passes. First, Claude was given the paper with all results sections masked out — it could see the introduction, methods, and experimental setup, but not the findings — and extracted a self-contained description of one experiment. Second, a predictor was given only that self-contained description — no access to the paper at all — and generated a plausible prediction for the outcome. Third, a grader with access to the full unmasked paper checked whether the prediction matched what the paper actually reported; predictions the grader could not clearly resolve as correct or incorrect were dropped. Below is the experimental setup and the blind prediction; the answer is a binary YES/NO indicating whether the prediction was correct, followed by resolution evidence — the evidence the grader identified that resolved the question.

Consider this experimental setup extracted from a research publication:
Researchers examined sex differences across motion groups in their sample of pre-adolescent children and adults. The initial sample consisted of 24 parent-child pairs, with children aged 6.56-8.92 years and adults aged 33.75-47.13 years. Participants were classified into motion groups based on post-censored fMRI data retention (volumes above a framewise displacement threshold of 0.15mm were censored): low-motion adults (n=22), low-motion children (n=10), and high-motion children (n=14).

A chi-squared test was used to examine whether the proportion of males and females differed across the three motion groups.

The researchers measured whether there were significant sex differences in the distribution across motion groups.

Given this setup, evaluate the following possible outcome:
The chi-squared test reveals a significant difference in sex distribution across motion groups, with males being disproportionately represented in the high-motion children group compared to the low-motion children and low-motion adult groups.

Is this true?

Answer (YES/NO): NO